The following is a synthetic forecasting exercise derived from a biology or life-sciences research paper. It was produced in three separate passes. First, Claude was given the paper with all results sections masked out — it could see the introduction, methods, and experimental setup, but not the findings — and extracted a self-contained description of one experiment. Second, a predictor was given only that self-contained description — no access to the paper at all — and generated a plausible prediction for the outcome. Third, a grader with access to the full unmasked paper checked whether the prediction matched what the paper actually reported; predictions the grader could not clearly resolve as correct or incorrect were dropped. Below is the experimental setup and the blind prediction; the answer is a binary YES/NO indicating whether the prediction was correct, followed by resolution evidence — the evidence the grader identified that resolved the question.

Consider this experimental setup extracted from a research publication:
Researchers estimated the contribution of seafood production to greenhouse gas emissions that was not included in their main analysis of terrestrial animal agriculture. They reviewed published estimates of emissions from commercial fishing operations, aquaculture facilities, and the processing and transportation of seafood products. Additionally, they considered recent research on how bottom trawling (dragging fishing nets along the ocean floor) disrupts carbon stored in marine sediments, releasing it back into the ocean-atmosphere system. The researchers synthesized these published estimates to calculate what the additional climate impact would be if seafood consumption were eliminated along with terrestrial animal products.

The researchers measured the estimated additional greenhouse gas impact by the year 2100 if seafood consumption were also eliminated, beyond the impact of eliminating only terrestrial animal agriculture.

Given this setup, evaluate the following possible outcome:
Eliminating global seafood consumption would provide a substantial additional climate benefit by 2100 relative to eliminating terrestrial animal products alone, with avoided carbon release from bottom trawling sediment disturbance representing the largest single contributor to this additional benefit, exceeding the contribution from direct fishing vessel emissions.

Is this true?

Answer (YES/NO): NO